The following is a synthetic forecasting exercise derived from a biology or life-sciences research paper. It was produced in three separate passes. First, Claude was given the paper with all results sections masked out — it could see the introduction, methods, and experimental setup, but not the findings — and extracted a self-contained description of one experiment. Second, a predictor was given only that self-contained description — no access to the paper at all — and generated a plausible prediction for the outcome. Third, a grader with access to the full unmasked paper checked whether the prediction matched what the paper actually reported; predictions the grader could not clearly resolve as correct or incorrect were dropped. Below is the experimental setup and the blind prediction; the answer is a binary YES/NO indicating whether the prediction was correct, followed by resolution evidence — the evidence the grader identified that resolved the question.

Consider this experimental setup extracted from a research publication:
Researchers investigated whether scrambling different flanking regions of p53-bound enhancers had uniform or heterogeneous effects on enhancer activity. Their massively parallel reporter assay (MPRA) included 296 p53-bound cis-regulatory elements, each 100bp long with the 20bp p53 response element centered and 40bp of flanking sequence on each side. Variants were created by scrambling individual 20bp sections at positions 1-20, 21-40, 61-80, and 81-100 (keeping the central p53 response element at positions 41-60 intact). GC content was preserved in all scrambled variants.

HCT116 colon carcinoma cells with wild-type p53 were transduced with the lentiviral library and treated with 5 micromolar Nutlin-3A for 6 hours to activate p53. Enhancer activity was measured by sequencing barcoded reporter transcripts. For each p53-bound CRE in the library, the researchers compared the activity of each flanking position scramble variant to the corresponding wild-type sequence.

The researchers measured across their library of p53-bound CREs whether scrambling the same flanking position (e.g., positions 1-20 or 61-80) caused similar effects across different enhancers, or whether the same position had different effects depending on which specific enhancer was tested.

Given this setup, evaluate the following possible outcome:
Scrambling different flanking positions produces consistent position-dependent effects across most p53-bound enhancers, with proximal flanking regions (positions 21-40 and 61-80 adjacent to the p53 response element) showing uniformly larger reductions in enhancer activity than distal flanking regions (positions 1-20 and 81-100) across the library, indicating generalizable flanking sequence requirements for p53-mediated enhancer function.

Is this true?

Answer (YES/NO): NO